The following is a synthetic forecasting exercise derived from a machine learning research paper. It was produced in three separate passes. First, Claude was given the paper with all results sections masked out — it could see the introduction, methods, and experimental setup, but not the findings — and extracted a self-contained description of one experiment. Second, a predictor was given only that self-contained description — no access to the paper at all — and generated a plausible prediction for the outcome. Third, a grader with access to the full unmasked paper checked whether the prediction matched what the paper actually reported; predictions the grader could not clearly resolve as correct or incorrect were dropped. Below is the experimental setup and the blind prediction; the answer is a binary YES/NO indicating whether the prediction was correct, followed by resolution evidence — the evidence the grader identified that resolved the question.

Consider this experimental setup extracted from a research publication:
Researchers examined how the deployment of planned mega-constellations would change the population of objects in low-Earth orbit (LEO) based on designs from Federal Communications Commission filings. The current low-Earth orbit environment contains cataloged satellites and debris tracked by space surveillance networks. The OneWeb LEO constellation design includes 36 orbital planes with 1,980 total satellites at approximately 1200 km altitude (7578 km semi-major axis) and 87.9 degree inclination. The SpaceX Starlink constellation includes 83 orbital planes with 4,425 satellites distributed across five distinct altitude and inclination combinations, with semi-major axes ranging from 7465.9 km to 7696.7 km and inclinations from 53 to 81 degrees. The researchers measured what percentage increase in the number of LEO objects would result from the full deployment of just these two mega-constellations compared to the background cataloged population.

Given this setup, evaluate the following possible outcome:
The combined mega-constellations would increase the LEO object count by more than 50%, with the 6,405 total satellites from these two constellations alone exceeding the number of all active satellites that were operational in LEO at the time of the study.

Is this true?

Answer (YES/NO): NO